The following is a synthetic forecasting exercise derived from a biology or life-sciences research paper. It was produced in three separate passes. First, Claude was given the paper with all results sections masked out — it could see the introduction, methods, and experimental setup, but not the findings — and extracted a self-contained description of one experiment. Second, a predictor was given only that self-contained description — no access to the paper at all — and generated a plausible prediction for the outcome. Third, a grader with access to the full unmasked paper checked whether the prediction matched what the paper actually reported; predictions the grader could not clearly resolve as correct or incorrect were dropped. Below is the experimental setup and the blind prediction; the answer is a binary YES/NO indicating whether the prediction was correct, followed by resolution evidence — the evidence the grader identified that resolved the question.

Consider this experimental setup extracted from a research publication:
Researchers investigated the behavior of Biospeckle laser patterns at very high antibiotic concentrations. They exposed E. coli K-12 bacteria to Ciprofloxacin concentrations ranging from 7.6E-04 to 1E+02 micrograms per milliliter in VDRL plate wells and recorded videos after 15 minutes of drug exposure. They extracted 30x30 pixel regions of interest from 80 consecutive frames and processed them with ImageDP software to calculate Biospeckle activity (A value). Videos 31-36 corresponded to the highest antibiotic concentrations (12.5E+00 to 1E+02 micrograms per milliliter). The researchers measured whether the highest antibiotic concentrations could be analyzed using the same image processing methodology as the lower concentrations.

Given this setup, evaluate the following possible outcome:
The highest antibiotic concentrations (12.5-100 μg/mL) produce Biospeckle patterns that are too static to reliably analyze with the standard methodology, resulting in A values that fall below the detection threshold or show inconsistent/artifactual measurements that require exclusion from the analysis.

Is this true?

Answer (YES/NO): NO